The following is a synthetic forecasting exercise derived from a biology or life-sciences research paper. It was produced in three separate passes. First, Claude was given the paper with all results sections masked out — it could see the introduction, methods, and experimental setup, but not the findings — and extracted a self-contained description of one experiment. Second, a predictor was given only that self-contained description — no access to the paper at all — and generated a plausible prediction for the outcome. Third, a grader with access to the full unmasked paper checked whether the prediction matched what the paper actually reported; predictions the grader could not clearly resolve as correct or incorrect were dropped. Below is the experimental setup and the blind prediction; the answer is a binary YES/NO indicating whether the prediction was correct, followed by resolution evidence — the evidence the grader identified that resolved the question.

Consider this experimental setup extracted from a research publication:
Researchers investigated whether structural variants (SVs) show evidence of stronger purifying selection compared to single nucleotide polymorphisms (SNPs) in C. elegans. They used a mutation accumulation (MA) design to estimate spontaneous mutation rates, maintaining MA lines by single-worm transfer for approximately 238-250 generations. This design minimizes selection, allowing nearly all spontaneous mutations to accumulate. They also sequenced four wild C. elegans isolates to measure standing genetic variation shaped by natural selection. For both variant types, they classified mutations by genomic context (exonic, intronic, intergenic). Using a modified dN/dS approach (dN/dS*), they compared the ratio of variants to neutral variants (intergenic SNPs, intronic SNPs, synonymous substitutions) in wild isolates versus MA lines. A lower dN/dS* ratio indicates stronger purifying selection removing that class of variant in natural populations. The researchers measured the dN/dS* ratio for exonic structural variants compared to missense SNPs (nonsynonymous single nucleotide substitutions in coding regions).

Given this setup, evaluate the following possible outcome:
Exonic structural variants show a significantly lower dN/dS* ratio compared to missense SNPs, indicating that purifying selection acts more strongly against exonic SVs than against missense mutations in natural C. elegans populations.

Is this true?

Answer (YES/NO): YES